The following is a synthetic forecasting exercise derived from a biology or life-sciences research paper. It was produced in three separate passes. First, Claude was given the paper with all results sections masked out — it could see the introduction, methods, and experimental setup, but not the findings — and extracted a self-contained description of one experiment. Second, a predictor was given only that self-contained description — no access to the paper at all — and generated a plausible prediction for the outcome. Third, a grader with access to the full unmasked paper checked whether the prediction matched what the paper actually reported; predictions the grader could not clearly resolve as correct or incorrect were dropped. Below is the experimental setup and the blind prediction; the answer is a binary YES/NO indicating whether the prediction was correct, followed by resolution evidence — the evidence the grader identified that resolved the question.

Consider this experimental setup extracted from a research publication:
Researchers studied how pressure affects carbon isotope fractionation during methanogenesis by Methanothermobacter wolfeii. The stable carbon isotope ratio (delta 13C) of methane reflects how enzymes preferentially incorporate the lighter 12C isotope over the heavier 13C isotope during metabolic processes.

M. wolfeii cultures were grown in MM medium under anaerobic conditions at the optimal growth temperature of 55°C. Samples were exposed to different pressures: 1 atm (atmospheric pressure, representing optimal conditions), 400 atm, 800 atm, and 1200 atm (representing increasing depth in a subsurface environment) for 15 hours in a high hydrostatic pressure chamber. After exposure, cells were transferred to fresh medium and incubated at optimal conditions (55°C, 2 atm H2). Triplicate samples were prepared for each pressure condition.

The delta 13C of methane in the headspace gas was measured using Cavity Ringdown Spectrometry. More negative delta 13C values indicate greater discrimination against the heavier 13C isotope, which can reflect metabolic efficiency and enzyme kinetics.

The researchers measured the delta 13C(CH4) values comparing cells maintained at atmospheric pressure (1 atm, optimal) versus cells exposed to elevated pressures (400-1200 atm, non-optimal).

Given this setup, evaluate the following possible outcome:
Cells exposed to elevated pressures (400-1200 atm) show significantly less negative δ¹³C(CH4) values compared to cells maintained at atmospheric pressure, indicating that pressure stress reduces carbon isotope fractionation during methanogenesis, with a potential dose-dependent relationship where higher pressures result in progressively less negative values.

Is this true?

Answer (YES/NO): NO